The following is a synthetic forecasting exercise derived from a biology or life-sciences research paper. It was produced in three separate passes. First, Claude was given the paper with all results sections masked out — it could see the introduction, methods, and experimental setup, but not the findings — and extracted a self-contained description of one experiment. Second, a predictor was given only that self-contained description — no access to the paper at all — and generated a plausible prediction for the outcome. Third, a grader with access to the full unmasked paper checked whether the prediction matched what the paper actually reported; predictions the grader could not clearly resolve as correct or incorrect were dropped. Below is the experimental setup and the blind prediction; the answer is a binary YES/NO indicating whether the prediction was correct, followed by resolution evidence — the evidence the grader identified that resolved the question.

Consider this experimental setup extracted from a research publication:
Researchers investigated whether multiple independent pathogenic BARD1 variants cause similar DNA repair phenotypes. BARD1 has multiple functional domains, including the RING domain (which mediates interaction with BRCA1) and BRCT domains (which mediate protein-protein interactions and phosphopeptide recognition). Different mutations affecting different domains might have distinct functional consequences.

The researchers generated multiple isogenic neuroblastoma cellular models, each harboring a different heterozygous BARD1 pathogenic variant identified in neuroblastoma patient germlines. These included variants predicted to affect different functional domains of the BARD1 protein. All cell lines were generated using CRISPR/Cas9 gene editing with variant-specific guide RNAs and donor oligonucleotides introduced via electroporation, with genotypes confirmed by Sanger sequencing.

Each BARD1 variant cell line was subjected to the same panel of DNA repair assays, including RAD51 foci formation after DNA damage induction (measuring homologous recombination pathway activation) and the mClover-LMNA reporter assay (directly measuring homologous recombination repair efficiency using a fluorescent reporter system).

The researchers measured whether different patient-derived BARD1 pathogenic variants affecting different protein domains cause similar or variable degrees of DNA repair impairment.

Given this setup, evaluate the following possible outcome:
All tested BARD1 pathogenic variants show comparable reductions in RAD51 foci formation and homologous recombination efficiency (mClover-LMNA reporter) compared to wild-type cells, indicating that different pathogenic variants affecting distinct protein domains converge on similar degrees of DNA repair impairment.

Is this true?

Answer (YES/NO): NO